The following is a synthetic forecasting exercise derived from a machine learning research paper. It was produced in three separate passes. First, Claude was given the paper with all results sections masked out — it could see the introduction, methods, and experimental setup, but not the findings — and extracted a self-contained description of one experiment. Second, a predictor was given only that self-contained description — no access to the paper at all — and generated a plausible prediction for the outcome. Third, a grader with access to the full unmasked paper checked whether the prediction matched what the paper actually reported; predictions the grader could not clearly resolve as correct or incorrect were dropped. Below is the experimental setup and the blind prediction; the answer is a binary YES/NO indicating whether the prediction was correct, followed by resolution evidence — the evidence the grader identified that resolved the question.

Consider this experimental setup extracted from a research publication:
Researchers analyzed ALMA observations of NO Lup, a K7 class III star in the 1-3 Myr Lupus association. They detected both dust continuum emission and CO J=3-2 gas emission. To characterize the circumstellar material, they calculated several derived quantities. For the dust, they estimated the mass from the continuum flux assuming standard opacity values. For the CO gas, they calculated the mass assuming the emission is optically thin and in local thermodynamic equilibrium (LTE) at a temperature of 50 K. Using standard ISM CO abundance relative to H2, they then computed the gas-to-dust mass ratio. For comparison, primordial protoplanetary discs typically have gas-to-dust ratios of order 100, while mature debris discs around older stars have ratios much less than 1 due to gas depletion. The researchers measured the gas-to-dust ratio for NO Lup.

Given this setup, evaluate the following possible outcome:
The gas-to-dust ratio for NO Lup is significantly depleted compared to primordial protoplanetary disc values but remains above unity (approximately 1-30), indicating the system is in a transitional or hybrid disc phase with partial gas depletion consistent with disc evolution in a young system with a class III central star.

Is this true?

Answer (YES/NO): NO